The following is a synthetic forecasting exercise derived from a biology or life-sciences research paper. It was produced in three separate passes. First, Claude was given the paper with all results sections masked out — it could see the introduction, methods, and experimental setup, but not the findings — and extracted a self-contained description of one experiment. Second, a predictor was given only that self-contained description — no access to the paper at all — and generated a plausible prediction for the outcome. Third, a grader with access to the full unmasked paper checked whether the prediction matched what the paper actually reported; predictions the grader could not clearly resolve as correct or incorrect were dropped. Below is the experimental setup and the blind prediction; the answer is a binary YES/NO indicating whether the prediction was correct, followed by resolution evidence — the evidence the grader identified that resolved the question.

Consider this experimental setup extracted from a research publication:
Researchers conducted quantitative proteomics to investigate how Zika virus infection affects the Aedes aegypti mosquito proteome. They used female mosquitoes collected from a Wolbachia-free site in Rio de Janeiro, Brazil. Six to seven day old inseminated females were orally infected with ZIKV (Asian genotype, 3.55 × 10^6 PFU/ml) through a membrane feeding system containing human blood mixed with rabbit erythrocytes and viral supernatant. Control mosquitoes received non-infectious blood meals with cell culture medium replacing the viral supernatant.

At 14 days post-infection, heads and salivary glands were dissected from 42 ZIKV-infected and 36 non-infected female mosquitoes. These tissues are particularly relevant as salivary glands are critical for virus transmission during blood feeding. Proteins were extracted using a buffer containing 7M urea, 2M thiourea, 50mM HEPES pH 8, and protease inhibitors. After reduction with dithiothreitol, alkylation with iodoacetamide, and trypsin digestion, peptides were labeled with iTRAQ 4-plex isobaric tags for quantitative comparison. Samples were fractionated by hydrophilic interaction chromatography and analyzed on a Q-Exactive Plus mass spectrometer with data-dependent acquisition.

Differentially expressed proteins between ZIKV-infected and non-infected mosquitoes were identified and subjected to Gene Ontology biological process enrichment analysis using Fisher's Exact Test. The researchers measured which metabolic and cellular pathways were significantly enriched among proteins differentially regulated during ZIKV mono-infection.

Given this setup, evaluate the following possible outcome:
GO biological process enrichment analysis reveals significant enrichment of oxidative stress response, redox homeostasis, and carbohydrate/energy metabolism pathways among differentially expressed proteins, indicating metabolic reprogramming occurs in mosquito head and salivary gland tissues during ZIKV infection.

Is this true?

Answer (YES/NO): NO